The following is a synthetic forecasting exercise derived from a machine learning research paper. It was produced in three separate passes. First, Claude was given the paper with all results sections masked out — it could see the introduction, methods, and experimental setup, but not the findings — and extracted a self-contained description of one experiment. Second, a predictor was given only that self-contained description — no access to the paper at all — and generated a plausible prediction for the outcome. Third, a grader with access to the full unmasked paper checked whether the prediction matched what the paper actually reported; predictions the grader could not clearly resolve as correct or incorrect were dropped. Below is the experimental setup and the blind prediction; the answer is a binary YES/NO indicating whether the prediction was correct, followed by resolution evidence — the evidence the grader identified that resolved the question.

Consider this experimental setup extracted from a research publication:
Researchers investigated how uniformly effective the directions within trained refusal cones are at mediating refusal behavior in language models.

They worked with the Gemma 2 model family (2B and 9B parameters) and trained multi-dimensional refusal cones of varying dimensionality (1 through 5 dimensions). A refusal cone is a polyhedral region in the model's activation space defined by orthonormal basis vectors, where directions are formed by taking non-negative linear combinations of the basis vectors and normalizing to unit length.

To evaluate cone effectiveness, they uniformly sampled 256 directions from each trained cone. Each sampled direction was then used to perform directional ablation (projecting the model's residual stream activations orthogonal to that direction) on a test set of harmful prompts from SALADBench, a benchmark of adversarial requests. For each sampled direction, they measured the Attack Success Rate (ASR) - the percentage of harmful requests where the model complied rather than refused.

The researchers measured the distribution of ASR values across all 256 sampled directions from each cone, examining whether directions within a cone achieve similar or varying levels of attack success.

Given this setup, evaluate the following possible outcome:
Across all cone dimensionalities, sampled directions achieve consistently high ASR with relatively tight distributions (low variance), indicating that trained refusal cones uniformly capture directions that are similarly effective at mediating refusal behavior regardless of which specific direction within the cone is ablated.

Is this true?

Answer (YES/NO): NO